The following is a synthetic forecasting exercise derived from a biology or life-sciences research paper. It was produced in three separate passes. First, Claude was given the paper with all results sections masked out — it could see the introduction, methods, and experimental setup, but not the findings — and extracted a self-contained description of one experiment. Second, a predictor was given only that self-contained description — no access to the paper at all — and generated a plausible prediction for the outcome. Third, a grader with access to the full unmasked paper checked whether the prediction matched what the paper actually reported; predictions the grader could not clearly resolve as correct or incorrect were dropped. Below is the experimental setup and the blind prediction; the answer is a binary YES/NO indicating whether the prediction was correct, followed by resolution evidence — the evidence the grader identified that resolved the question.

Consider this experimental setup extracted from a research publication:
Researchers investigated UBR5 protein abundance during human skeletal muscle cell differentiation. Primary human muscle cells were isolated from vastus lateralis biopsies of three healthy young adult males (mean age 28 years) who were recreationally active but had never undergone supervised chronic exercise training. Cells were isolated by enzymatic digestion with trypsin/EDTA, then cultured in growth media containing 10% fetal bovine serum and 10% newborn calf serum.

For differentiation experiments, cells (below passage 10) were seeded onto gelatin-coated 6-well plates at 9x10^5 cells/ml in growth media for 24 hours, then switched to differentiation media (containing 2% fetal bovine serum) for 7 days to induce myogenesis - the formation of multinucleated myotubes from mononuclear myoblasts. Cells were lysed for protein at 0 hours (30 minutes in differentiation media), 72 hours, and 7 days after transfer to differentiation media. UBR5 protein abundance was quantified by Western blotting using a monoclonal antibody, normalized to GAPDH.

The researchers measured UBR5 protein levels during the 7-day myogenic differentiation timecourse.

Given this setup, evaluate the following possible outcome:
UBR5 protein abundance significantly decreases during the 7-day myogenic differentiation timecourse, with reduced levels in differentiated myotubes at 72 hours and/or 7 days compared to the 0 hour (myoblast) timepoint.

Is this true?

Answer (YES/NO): NO